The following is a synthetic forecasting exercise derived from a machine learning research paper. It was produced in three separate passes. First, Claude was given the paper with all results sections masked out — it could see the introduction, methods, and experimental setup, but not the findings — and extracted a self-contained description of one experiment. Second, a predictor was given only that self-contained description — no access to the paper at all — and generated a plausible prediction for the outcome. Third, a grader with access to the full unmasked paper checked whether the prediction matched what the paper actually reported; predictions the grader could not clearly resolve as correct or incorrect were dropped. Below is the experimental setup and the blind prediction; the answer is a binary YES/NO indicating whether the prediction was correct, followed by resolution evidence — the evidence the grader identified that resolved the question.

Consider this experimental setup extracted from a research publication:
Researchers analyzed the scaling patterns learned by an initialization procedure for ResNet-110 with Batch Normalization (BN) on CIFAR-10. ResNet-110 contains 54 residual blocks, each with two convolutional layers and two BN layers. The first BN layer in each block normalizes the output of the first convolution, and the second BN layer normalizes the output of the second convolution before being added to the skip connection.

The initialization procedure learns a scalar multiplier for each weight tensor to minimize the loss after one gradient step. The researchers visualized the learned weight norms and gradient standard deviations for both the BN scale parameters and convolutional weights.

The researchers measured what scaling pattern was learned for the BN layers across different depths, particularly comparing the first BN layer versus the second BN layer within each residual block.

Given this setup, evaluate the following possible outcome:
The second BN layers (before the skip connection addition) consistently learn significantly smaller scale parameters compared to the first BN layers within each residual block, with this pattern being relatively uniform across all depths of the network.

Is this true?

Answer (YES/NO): NO